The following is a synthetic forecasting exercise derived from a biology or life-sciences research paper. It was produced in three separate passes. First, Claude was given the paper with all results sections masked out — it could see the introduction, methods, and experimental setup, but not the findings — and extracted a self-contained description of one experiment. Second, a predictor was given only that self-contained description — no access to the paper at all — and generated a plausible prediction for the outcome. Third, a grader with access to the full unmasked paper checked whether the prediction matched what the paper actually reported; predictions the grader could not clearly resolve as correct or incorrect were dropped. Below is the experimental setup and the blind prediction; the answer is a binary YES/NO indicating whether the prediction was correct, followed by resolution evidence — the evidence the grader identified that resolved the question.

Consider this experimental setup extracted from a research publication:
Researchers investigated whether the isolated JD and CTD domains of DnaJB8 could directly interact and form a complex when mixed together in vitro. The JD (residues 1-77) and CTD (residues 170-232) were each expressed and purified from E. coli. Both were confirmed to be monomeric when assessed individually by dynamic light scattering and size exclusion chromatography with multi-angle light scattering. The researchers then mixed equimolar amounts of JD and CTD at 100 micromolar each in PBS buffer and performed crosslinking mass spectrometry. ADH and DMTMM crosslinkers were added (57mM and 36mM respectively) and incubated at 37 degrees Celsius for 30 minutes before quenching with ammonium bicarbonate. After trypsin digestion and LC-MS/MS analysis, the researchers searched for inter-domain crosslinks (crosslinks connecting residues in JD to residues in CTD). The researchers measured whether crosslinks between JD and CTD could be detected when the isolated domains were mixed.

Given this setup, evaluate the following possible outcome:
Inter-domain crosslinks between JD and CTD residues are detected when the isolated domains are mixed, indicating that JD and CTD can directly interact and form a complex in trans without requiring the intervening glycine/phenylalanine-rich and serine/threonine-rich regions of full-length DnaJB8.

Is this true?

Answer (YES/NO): YES